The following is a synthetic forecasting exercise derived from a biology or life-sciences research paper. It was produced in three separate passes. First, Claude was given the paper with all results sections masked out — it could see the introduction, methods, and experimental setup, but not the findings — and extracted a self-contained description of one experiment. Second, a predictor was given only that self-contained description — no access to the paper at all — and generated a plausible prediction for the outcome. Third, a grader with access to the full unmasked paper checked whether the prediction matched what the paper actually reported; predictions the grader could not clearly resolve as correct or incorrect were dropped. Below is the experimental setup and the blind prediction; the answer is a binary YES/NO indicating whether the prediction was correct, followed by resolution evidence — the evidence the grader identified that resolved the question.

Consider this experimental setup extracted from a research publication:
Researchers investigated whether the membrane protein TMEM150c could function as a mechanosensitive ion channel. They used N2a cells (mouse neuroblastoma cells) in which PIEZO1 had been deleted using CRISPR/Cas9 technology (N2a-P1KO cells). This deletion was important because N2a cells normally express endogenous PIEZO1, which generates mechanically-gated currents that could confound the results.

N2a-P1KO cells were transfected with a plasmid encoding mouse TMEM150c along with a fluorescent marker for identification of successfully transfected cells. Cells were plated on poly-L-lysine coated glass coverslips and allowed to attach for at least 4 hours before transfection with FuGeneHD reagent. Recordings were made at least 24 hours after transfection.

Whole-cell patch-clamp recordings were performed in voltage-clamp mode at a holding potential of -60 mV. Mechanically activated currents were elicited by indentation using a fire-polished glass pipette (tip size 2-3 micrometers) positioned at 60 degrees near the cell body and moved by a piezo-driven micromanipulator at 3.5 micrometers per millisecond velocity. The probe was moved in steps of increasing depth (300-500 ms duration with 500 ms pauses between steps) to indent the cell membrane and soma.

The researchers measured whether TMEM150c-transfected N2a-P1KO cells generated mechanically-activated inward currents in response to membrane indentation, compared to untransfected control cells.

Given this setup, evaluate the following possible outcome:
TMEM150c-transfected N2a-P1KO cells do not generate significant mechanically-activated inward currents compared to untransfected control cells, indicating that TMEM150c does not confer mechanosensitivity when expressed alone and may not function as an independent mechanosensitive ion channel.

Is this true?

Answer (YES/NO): YES